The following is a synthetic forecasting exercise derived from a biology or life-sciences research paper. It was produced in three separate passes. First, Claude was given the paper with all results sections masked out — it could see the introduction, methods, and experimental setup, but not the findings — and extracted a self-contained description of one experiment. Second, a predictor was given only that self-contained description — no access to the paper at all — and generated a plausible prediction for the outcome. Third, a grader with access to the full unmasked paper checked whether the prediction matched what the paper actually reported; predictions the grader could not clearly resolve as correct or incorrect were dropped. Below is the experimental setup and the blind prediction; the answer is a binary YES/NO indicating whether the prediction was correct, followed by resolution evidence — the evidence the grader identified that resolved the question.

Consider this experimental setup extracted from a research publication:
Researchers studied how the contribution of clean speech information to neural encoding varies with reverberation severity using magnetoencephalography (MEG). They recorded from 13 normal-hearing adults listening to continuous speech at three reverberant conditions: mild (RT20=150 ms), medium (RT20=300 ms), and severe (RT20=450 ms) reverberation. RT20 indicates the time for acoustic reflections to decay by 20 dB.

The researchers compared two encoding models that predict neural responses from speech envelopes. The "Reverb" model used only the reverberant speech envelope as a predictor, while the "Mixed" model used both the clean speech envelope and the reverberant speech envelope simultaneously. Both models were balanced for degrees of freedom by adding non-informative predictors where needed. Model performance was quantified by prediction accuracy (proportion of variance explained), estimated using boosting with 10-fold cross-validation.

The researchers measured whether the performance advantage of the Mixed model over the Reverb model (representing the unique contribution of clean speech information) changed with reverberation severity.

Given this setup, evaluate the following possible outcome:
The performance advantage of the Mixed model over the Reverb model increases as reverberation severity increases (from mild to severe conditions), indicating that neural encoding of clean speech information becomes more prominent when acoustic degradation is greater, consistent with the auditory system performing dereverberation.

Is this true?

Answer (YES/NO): NO